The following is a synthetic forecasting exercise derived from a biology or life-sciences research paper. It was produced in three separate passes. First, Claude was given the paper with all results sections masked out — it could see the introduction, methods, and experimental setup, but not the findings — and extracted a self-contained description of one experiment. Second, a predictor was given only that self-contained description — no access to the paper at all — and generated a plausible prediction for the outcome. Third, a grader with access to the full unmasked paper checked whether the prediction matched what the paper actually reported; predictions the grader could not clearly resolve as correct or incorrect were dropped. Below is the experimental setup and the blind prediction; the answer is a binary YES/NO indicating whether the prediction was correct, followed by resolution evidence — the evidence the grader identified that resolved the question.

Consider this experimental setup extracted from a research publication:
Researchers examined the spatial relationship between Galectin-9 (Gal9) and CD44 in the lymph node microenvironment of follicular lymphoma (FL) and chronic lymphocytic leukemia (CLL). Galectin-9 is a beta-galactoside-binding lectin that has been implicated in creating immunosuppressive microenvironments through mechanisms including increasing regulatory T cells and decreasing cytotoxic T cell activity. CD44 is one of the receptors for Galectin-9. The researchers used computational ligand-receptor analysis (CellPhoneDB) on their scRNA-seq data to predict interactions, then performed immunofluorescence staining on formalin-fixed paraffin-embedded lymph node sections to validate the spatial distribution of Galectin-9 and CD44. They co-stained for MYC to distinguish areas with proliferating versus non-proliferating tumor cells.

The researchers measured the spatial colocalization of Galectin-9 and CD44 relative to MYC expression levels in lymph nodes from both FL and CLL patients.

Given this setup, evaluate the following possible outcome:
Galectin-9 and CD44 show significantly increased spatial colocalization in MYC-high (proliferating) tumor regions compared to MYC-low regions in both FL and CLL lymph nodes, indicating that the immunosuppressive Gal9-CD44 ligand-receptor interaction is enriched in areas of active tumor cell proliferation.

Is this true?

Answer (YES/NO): YES